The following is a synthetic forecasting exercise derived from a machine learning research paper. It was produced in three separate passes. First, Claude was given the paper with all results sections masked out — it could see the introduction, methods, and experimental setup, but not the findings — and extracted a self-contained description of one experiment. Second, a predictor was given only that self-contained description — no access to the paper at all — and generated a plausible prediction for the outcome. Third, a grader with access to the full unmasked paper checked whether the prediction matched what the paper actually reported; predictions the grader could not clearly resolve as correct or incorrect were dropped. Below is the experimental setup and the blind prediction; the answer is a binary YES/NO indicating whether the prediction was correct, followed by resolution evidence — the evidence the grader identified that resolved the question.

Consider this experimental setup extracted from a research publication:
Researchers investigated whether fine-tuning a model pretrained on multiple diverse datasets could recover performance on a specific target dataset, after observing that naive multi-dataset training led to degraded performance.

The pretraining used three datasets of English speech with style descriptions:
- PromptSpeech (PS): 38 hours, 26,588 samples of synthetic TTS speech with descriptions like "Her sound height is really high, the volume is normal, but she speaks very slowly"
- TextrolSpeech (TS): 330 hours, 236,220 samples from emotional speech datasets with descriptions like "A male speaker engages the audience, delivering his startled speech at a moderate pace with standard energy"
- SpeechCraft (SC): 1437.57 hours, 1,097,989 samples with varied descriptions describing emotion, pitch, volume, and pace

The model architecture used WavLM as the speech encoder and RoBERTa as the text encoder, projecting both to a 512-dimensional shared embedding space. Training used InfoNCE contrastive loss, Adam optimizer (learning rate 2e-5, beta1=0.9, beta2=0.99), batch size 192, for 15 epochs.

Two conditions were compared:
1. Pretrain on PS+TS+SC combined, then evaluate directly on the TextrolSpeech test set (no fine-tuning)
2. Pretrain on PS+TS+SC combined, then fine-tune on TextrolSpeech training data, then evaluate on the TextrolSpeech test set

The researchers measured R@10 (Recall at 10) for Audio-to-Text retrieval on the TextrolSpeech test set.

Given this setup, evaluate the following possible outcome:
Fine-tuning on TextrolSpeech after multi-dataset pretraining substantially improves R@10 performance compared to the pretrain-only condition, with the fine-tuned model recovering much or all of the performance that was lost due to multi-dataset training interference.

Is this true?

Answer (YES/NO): YES